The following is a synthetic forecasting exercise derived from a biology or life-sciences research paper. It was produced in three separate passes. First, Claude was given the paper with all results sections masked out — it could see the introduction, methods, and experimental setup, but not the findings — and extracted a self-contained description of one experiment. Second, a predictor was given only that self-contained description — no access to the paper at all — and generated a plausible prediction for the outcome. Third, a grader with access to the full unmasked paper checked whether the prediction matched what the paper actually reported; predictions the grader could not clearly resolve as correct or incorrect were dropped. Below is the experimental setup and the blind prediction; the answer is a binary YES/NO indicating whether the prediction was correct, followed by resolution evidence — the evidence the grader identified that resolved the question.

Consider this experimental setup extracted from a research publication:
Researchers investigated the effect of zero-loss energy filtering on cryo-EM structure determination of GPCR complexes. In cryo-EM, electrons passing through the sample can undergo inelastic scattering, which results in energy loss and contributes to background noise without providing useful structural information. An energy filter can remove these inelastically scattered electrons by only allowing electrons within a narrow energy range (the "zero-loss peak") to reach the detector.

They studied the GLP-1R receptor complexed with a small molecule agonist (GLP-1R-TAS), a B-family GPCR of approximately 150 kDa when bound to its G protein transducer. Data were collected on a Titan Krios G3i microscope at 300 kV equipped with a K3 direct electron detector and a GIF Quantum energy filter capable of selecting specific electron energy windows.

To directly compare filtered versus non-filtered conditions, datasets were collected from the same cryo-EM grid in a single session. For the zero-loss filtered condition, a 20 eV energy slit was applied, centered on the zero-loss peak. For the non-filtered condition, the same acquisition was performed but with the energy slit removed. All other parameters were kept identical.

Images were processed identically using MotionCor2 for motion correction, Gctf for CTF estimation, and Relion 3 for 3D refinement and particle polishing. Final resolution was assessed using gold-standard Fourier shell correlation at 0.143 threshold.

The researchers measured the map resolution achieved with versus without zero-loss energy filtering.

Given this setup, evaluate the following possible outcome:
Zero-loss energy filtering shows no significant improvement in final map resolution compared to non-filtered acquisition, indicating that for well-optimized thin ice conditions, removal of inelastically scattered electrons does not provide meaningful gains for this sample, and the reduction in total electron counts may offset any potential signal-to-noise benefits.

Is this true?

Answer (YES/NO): NO